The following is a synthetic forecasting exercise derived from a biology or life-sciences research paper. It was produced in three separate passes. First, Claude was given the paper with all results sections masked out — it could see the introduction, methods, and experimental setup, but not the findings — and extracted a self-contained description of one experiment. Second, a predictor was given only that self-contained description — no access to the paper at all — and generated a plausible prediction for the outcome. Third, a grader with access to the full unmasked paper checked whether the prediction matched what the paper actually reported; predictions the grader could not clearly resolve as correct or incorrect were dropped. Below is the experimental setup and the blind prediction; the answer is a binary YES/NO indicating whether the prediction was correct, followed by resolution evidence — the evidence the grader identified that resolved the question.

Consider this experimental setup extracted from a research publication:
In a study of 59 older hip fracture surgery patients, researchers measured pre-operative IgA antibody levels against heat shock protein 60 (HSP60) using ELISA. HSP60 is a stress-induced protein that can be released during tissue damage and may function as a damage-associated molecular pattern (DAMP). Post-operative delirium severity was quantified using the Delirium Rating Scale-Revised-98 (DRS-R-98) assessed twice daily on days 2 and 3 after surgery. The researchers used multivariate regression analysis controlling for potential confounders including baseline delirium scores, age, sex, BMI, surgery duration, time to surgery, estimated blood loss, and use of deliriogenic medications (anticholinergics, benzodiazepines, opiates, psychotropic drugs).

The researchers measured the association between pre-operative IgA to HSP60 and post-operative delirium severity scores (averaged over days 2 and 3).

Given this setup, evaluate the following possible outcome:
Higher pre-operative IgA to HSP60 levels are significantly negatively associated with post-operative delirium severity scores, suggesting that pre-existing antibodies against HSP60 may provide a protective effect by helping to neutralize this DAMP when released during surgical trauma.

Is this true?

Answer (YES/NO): NO